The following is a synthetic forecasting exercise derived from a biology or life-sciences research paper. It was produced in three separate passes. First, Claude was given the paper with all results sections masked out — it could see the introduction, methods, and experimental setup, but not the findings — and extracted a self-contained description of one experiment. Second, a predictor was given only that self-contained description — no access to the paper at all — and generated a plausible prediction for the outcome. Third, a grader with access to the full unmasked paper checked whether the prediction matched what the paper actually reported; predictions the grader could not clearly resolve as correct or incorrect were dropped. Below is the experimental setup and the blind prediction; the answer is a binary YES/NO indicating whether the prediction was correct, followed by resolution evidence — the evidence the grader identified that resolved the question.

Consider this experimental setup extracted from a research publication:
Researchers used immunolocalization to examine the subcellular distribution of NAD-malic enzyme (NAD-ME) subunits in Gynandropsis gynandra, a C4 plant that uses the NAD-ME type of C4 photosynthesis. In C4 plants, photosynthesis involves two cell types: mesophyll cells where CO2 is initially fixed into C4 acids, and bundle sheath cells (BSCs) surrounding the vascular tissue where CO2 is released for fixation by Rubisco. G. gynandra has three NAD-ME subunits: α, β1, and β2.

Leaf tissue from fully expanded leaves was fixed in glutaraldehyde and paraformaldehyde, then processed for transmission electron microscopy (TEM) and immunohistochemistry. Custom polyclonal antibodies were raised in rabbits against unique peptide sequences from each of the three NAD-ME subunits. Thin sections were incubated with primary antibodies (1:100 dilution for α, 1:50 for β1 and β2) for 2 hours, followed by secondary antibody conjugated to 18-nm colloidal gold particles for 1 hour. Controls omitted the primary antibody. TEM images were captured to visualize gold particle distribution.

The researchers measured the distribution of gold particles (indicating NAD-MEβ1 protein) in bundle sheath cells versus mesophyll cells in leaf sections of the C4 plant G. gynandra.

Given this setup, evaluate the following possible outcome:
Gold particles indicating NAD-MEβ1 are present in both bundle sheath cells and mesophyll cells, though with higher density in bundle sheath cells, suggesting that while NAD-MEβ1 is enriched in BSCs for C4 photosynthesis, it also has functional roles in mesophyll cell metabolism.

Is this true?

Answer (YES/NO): NO